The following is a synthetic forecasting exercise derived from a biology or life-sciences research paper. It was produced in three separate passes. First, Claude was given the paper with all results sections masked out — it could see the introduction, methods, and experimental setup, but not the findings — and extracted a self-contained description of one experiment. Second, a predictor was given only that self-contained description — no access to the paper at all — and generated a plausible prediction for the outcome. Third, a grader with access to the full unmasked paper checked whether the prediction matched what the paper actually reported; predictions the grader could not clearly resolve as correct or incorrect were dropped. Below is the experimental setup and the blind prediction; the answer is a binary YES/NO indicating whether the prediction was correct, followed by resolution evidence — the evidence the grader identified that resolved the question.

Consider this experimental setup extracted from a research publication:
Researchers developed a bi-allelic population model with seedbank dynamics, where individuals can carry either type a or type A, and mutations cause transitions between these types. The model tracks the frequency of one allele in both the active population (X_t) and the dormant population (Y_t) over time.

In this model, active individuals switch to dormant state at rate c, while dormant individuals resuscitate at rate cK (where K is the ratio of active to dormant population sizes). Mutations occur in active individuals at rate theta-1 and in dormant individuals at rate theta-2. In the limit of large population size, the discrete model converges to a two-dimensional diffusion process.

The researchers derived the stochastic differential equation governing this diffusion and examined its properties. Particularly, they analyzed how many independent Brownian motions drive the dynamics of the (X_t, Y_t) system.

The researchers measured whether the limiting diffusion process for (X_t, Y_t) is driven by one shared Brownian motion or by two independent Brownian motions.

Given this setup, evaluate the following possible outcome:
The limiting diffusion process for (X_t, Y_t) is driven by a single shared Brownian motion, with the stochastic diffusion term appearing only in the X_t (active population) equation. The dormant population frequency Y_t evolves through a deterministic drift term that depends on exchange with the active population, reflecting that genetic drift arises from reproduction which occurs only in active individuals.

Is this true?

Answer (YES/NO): YES